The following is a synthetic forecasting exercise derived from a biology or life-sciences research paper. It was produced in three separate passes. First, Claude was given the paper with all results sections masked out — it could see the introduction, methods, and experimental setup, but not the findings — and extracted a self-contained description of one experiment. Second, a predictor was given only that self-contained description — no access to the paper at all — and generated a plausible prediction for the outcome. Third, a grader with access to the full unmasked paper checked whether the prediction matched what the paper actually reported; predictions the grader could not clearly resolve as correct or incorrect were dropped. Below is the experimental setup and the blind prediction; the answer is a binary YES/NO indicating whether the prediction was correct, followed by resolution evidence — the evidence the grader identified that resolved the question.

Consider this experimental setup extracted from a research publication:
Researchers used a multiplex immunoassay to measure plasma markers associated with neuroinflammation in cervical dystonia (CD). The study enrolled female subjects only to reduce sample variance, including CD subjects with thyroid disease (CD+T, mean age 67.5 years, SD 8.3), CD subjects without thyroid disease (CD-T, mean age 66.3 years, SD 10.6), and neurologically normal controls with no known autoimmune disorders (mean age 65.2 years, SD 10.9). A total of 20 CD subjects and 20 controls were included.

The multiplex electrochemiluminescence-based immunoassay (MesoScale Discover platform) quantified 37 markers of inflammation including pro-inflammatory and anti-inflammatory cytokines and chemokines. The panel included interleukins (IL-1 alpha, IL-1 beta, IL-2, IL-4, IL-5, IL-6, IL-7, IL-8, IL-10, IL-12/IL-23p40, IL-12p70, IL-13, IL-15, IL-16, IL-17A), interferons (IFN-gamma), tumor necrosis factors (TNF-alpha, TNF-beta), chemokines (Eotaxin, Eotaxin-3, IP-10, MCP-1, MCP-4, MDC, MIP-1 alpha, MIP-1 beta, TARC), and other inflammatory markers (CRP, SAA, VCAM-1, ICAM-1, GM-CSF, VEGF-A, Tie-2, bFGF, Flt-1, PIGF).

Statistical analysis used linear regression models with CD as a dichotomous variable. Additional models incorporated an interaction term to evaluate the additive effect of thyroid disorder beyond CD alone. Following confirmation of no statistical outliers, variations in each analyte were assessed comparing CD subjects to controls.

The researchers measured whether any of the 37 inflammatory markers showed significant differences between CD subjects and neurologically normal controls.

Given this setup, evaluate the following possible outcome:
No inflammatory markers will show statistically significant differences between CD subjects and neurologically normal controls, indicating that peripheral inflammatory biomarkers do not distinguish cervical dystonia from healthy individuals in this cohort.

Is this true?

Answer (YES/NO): NO